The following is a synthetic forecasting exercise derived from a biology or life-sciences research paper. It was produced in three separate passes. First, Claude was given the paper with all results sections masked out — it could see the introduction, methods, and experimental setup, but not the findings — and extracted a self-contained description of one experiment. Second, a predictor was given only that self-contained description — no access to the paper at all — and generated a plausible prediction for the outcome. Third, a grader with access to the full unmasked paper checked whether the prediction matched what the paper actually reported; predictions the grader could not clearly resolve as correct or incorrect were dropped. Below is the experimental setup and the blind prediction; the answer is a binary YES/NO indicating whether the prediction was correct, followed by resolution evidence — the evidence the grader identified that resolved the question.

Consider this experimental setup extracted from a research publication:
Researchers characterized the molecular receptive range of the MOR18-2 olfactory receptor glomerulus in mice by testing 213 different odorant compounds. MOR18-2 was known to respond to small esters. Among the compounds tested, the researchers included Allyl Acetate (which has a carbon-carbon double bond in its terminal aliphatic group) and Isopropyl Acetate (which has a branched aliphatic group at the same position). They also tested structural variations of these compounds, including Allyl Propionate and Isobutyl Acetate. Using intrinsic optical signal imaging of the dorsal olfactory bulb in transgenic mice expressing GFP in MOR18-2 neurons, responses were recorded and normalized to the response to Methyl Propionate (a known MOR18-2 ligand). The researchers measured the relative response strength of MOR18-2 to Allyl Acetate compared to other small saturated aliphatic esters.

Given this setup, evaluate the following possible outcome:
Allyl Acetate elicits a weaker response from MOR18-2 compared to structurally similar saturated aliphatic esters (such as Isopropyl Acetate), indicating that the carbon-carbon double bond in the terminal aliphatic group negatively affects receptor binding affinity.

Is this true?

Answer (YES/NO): NO